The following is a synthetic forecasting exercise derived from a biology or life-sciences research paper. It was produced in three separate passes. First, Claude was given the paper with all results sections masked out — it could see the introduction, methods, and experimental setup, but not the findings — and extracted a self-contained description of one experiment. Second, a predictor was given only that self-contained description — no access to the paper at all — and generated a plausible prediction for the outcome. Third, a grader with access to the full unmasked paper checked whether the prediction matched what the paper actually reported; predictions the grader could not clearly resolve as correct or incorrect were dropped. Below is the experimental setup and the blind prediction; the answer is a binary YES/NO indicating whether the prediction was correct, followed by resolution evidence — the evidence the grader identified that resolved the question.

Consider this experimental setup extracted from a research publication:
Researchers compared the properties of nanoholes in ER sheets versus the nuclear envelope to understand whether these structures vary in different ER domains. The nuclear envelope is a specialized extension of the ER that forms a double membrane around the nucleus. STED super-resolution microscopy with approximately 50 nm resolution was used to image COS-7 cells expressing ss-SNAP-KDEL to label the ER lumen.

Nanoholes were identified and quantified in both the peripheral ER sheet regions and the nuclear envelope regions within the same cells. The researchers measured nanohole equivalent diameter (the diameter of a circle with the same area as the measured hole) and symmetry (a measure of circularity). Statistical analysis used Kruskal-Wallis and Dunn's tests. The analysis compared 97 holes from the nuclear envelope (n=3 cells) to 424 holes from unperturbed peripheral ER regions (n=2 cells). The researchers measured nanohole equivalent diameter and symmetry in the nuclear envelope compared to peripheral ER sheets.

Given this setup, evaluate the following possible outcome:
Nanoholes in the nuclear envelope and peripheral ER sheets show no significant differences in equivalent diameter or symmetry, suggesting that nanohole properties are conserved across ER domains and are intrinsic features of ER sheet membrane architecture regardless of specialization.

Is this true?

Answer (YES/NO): NO